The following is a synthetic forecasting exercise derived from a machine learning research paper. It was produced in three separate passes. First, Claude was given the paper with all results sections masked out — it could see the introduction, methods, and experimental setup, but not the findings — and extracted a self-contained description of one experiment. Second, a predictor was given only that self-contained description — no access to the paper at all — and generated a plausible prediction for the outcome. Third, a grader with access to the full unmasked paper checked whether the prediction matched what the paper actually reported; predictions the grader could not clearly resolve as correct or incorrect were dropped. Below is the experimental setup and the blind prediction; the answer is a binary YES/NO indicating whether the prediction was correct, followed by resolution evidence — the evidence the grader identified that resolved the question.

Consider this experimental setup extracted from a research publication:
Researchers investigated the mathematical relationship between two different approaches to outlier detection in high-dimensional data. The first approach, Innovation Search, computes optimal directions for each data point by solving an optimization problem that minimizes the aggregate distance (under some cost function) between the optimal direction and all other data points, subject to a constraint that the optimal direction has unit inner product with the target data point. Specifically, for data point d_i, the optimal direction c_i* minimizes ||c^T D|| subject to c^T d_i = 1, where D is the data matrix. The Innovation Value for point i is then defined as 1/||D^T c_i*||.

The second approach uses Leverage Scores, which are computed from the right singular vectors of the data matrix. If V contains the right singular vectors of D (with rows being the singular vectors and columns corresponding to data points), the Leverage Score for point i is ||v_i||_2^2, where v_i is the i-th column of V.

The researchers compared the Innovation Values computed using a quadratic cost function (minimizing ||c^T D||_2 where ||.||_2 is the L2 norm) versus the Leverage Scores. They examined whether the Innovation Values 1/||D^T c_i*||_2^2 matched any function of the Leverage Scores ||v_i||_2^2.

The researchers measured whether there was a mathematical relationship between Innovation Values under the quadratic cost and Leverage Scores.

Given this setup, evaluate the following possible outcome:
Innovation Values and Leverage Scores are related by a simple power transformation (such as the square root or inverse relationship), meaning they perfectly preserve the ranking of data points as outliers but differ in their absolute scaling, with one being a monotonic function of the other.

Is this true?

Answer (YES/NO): NO